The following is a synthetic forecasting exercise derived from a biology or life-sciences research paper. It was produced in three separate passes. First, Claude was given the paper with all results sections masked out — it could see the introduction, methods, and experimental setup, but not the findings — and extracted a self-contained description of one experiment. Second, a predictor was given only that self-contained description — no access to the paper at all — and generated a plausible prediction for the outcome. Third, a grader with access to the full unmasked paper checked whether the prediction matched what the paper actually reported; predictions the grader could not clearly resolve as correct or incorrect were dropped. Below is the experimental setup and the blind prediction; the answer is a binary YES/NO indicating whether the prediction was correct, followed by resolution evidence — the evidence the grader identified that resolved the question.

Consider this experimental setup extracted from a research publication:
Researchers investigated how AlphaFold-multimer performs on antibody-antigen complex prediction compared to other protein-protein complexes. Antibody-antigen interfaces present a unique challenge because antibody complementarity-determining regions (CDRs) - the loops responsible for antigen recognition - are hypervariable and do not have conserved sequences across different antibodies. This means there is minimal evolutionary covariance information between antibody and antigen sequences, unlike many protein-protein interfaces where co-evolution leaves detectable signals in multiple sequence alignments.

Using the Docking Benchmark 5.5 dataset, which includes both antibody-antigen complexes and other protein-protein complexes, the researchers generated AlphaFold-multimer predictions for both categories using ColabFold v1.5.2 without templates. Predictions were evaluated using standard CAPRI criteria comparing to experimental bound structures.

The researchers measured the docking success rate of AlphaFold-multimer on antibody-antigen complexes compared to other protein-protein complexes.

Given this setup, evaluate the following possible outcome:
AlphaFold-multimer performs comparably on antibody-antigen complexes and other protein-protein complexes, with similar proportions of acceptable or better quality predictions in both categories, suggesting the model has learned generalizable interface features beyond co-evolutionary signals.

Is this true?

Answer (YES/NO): NO